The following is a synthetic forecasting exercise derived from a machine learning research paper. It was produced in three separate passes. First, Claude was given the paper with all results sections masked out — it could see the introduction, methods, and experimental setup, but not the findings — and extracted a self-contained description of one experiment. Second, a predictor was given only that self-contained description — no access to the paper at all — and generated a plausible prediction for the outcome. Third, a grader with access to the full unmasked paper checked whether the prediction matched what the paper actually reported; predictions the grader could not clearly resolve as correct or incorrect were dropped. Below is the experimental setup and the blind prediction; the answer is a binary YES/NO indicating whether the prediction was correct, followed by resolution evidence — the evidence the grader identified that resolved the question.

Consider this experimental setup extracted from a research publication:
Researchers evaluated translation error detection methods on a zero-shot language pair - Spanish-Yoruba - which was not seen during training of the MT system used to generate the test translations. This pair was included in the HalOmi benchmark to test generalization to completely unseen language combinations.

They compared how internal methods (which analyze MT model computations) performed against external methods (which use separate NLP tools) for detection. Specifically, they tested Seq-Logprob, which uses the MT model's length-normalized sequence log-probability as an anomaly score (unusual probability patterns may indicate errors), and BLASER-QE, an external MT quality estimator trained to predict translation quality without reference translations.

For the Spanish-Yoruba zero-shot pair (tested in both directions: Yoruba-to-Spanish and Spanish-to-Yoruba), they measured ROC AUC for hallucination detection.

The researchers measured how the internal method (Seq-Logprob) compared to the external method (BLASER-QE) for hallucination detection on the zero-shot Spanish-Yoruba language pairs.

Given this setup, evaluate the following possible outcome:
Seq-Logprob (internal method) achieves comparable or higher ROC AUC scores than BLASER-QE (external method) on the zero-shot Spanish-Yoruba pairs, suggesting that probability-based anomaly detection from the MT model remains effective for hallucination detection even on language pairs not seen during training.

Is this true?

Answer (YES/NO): NO